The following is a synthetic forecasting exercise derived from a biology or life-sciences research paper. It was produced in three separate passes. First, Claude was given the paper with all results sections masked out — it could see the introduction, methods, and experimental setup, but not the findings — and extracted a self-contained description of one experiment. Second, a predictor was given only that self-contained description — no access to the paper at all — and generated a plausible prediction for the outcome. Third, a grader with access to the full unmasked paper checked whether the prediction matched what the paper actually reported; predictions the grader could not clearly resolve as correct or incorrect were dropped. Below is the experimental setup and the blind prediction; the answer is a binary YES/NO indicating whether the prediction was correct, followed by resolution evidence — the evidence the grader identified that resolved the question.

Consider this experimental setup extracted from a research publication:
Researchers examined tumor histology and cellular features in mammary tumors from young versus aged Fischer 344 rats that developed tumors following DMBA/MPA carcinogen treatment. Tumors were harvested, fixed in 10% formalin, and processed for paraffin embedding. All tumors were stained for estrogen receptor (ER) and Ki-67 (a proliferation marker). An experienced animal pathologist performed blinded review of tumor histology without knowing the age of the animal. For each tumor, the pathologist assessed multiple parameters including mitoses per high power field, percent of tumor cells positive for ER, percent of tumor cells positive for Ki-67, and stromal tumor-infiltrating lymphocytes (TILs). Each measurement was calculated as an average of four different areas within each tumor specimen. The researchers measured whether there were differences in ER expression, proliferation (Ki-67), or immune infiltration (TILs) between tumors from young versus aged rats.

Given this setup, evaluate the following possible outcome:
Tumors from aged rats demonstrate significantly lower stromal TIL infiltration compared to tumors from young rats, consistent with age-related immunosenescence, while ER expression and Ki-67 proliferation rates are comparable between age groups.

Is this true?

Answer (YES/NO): NO